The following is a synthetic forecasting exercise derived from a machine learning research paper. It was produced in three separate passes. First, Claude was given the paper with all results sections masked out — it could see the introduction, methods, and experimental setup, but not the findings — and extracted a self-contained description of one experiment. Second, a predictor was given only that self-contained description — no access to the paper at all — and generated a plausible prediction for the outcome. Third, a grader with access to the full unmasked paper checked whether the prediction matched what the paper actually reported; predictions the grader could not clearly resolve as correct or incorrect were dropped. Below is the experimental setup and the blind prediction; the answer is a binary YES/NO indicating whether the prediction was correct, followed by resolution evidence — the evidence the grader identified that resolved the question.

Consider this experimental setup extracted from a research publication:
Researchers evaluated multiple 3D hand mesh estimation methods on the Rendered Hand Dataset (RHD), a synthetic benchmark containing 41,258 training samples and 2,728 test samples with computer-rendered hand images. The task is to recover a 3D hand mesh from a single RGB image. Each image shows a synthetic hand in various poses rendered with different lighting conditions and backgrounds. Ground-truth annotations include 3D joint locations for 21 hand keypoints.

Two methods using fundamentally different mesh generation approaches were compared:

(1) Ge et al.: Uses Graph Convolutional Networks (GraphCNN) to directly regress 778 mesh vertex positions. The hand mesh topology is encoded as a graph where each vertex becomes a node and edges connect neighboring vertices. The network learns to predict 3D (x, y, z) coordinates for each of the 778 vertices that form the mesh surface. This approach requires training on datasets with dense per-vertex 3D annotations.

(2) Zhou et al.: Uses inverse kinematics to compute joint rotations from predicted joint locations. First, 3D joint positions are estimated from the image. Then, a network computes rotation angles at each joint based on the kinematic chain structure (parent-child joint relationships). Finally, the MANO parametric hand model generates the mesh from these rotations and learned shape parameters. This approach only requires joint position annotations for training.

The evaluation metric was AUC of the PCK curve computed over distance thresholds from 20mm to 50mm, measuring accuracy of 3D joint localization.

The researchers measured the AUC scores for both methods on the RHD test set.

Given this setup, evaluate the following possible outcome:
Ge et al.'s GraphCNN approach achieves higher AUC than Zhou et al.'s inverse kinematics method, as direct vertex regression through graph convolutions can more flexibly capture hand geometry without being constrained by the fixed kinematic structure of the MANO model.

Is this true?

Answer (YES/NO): YES